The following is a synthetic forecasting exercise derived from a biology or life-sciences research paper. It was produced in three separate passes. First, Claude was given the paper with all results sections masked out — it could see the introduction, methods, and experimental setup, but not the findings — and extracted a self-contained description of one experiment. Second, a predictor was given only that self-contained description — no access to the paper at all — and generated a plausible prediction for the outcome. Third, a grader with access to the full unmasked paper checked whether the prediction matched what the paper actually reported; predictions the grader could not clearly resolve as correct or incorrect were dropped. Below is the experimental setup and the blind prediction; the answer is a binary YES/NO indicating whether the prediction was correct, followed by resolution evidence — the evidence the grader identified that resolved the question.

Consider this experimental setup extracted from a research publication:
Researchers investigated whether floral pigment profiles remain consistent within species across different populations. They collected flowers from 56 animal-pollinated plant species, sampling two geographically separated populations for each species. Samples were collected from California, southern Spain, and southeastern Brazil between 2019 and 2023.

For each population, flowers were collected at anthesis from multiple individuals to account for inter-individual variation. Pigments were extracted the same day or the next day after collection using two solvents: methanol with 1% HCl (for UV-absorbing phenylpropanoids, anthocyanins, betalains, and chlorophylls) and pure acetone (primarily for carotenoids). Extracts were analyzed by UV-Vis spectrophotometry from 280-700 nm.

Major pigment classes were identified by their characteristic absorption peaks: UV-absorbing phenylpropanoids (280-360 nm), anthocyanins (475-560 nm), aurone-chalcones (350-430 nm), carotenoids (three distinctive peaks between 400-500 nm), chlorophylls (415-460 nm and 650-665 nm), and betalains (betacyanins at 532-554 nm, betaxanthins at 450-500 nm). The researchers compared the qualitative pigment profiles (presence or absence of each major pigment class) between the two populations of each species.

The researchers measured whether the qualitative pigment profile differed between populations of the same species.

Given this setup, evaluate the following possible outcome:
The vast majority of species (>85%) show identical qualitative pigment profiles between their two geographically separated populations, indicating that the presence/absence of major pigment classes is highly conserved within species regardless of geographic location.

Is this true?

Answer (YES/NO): YES